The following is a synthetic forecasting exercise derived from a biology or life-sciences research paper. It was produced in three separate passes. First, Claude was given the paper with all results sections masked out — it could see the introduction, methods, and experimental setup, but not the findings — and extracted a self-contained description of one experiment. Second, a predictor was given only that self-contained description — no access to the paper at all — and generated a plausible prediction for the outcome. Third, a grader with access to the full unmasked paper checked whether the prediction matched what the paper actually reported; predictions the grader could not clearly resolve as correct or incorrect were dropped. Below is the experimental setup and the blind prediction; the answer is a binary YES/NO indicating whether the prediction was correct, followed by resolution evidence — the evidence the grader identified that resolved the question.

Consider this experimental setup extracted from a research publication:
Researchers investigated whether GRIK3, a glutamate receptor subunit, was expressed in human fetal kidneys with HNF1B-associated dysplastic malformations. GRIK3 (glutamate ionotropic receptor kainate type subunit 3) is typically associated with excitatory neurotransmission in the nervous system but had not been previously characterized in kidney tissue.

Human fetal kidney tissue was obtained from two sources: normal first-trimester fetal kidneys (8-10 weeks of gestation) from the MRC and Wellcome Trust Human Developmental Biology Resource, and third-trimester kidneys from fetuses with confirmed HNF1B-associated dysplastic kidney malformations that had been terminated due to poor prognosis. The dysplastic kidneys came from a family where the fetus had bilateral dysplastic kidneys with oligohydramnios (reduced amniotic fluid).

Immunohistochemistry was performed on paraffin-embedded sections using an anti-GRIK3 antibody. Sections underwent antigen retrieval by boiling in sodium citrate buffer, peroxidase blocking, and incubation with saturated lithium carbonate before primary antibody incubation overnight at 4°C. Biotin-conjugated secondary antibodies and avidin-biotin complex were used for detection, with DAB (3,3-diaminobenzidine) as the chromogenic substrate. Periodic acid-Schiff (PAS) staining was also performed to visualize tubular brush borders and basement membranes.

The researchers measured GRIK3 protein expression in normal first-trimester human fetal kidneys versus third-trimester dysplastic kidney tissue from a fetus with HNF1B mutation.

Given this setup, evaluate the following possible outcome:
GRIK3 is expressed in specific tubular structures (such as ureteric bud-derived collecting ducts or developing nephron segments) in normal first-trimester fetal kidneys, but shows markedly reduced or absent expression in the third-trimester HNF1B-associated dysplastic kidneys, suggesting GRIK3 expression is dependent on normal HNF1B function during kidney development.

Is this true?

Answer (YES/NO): NO